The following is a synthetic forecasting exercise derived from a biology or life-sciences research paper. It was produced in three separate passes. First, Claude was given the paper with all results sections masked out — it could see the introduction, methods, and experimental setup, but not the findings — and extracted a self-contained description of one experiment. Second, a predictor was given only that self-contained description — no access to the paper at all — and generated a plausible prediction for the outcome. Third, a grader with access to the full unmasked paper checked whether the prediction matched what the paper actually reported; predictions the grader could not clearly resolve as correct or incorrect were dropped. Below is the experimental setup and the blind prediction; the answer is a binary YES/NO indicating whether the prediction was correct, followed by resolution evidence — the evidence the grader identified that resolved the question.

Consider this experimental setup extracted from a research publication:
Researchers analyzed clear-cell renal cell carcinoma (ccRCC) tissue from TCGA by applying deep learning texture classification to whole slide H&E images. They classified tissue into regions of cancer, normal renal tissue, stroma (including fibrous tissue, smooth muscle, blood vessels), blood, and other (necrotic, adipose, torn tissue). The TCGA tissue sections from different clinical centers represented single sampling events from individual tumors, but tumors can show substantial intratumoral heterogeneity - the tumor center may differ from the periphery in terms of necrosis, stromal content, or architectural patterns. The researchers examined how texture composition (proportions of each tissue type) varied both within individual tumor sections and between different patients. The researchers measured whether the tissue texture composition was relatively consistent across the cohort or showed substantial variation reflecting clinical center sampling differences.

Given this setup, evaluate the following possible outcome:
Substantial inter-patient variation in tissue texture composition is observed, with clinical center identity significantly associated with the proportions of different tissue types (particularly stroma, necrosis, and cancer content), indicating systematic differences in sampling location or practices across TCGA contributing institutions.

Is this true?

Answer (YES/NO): YES